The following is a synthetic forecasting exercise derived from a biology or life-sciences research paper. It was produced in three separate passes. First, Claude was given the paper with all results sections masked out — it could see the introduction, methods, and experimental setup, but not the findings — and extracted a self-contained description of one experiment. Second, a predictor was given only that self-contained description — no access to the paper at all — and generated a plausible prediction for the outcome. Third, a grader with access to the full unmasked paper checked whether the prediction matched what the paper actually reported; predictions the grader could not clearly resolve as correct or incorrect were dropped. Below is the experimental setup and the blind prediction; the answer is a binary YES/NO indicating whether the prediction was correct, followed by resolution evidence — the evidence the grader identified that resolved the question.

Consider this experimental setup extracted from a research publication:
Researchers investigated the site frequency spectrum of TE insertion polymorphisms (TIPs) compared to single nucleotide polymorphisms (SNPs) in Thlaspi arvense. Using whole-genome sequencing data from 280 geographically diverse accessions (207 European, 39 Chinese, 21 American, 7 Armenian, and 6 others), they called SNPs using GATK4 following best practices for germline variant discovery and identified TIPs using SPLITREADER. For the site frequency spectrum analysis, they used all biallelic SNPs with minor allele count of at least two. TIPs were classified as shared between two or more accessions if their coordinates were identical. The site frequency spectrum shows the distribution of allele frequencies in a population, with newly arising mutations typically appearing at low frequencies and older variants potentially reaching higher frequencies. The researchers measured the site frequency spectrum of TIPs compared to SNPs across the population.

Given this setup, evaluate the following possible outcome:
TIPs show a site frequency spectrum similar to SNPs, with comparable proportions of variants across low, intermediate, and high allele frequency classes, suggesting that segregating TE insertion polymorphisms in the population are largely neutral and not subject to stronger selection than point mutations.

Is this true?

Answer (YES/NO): NO